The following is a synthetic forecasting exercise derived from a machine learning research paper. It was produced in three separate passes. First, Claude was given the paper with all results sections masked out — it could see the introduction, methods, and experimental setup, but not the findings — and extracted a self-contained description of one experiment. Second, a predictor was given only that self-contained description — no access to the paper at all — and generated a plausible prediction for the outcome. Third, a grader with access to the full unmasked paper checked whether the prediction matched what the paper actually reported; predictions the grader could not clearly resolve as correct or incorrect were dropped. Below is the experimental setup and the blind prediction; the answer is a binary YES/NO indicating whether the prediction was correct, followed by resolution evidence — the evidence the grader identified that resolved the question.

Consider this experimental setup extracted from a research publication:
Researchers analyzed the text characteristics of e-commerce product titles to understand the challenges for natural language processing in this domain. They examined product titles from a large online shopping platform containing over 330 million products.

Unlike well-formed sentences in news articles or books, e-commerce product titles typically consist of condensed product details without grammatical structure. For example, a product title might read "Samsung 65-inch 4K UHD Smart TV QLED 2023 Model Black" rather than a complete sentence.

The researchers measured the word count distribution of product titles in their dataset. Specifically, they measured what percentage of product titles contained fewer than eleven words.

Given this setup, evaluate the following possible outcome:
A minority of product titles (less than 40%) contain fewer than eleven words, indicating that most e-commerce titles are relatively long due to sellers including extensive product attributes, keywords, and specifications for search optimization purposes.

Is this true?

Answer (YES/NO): NO